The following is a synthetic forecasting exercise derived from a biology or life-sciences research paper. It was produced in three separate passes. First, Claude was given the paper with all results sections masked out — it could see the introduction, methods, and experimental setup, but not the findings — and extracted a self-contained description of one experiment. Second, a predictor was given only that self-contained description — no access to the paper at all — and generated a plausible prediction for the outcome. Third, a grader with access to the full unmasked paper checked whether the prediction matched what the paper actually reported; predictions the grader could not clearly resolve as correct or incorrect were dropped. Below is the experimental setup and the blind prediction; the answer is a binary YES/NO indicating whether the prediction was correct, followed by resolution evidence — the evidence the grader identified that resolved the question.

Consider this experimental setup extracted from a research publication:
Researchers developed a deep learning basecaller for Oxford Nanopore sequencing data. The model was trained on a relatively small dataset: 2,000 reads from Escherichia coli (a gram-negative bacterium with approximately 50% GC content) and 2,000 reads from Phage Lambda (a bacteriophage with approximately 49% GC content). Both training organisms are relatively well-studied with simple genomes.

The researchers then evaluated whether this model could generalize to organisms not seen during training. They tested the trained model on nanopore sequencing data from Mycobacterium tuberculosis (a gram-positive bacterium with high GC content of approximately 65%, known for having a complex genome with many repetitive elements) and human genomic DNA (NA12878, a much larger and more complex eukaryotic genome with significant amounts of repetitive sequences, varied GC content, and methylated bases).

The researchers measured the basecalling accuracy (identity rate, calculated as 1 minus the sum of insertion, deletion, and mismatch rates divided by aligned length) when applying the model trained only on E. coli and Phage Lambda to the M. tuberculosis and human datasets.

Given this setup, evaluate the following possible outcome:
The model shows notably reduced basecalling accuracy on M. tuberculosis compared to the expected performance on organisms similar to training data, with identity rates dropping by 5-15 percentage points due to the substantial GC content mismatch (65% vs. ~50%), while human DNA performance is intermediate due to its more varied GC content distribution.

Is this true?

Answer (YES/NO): NO